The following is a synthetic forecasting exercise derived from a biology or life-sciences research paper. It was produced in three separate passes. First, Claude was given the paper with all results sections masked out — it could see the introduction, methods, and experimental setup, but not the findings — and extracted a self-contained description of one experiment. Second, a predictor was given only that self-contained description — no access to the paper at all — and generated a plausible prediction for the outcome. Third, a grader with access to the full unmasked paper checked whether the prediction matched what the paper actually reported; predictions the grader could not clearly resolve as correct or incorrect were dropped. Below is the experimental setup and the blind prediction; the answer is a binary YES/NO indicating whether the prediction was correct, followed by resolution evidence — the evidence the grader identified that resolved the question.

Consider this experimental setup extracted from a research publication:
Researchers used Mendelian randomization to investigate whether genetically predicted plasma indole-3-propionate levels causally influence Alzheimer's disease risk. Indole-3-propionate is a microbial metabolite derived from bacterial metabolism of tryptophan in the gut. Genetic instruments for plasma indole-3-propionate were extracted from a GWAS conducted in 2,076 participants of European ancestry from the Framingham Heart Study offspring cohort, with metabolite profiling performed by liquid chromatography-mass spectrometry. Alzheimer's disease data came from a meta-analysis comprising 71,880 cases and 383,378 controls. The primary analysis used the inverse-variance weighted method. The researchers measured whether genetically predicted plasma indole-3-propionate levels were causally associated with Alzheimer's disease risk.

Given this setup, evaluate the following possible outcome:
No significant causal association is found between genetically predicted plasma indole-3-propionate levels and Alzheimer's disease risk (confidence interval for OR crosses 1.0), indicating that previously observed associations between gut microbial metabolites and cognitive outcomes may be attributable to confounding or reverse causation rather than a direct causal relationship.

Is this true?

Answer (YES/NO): YES